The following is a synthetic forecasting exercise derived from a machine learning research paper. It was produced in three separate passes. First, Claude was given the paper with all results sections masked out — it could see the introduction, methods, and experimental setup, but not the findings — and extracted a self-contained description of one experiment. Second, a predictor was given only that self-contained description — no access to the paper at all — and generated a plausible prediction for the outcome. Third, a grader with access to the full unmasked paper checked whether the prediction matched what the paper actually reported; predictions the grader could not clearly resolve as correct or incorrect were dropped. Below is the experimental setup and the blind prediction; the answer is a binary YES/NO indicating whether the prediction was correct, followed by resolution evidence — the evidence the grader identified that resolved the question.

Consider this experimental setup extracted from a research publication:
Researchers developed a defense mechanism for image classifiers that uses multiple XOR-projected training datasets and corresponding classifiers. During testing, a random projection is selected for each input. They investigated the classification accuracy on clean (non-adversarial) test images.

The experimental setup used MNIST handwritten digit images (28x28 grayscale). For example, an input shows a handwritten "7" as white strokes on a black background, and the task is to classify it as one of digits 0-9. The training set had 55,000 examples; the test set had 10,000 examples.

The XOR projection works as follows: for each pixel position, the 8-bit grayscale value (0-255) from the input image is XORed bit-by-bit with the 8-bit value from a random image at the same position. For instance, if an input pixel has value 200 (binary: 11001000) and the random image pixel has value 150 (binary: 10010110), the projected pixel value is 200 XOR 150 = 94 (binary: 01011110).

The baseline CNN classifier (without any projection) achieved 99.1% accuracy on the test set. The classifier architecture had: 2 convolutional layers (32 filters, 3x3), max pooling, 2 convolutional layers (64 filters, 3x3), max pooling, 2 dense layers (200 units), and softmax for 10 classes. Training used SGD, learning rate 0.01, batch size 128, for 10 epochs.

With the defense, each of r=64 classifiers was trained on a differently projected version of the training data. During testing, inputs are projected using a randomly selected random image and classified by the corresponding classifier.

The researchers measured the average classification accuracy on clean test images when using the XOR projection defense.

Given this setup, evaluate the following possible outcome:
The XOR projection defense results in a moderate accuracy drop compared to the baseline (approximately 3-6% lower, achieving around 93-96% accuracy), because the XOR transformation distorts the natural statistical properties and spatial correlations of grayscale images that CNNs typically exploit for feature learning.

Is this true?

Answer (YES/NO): NO